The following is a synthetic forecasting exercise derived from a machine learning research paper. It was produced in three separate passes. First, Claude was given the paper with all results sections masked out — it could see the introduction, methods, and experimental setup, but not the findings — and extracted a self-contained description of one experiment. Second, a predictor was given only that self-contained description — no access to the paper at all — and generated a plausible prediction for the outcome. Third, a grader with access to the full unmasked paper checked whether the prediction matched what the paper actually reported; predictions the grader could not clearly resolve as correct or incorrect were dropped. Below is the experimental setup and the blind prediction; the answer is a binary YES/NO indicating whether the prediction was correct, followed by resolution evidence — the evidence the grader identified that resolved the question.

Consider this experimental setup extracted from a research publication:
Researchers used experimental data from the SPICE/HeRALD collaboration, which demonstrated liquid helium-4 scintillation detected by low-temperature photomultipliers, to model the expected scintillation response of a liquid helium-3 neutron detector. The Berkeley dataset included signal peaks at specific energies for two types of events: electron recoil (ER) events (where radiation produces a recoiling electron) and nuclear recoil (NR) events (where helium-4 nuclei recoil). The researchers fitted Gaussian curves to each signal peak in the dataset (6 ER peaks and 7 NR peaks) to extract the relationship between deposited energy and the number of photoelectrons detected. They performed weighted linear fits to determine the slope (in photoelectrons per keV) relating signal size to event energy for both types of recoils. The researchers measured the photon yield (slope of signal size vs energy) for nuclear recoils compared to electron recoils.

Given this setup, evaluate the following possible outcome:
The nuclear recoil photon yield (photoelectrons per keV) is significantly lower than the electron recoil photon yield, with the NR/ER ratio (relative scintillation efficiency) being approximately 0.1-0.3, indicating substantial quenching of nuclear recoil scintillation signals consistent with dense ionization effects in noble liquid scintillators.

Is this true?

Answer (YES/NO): NO